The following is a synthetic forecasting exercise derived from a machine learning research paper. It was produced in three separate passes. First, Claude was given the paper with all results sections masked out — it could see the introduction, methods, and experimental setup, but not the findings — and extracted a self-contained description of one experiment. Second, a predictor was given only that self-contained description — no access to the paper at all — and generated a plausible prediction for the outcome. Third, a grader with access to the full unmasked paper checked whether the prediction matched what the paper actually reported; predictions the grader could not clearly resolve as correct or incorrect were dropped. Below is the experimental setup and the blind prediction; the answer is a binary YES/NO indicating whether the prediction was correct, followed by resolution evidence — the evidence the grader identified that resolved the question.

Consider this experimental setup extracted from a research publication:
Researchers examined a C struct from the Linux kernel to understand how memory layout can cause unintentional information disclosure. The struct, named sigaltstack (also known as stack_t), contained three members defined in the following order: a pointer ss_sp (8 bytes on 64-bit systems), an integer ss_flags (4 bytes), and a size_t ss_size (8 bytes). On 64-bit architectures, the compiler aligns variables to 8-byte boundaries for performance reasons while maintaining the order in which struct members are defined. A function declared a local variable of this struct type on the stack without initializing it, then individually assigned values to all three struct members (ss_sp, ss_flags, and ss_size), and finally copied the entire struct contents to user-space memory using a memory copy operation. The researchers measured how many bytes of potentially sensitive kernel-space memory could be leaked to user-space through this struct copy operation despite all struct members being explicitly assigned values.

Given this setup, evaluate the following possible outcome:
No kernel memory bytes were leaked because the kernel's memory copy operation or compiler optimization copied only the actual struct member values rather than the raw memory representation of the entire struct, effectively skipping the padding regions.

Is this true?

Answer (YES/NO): NO